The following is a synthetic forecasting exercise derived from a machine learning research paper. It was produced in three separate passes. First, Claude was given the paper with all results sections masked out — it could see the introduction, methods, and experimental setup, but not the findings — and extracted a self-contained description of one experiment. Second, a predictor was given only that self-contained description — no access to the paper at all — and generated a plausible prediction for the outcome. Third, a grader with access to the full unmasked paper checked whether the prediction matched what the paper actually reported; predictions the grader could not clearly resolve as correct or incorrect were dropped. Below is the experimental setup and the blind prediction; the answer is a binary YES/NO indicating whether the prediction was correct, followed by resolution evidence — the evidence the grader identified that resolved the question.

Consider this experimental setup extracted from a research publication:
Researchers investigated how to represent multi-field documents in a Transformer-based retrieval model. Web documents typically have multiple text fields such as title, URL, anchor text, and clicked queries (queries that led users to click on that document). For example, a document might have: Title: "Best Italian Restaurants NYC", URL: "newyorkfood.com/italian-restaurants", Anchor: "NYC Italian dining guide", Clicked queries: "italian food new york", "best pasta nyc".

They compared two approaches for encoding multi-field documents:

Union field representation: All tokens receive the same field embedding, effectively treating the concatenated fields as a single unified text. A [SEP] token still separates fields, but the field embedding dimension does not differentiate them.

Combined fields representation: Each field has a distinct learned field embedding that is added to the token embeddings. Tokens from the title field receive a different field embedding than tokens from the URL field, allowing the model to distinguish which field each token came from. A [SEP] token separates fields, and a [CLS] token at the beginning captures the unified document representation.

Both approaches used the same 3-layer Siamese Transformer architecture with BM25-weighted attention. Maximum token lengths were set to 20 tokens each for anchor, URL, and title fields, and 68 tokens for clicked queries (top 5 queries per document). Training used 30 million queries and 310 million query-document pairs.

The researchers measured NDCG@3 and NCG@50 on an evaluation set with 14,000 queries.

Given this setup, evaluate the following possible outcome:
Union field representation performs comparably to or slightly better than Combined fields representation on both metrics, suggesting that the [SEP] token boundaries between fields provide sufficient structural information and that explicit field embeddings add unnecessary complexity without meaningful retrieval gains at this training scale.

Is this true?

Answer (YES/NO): NO